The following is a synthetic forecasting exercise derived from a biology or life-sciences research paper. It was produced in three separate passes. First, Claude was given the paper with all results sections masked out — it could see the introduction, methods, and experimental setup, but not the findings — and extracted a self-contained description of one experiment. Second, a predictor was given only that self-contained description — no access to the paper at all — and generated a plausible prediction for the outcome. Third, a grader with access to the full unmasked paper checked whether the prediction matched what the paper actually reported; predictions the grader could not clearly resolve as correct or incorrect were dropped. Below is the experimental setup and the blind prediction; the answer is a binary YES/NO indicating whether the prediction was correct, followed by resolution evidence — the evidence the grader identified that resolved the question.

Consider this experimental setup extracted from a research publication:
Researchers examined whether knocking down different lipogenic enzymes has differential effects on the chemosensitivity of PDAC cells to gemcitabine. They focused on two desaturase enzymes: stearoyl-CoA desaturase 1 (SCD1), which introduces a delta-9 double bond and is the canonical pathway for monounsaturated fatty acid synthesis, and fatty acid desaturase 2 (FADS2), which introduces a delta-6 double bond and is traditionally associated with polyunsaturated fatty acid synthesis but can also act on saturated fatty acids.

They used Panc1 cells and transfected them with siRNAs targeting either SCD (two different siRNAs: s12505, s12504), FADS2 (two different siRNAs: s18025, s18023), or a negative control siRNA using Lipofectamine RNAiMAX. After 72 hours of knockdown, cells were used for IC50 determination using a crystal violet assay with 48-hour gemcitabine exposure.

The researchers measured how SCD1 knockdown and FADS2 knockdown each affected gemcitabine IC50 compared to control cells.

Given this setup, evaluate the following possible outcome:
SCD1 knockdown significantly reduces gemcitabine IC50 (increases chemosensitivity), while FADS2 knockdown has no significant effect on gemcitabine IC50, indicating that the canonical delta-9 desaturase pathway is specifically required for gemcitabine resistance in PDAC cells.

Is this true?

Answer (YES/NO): NO